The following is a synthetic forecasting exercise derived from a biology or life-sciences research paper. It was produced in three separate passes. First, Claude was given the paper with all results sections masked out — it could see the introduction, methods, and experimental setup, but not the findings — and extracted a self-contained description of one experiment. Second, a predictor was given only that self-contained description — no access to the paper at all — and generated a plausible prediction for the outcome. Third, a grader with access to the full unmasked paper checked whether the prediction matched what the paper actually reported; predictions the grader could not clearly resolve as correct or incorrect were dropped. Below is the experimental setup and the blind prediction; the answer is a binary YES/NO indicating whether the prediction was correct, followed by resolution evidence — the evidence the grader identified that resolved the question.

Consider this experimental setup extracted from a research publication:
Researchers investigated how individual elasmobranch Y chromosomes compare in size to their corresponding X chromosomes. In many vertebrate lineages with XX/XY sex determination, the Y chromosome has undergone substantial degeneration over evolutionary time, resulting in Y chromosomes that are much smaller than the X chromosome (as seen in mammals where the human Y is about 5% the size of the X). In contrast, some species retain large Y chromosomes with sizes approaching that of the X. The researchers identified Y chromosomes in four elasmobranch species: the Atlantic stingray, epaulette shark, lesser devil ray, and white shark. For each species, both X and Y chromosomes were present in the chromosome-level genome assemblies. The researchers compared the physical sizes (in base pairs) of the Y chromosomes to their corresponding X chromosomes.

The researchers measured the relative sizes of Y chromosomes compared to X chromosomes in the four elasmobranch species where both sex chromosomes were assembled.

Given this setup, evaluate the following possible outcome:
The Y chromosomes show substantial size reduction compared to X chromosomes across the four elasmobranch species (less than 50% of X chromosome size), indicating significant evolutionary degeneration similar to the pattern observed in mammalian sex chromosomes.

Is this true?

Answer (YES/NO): NO